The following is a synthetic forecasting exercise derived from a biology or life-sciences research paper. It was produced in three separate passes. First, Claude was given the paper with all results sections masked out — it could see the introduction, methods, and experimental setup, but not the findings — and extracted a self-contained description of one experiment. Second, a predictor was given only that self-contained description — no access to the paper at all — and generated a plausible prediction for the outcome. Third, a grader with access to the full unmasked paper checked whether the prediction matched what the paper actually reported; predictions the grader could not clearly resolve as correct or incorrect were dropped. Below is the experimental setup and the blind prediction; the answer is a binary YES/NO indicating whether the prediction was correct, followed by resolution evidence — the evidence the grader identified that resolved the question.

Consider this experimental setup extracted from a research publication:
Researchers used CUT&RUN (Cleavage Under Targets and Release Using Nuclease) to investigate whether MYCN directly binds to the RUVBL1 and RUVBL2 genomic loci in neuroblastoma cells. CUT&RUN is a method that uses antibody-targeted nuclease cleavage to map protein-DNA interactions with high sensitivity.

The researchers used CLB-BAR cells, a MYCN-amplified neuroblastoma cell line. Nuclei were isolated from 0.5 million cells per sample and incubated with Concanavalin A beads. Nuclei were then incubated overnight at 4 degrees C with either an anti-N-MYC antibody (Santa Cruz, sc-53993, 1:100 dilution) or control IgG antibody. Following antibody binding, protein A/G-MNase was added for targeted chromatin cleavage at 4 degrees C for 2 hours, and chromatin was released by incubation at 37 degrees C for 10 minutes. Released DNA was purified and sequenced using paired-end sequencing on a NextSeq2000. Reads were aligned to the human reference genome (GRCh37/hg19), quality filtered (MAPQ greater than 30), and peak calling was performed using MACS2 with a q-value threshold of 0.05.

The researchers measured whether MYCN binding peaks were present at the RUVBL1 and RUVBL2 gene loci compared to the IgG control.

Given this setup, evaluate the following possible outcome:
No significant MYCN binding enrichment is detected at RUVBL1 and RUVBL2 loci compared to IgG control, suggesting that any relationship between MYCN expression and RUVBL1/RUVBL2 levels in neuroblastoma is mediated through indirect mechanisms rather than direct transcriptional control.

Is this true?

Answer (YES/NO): NO